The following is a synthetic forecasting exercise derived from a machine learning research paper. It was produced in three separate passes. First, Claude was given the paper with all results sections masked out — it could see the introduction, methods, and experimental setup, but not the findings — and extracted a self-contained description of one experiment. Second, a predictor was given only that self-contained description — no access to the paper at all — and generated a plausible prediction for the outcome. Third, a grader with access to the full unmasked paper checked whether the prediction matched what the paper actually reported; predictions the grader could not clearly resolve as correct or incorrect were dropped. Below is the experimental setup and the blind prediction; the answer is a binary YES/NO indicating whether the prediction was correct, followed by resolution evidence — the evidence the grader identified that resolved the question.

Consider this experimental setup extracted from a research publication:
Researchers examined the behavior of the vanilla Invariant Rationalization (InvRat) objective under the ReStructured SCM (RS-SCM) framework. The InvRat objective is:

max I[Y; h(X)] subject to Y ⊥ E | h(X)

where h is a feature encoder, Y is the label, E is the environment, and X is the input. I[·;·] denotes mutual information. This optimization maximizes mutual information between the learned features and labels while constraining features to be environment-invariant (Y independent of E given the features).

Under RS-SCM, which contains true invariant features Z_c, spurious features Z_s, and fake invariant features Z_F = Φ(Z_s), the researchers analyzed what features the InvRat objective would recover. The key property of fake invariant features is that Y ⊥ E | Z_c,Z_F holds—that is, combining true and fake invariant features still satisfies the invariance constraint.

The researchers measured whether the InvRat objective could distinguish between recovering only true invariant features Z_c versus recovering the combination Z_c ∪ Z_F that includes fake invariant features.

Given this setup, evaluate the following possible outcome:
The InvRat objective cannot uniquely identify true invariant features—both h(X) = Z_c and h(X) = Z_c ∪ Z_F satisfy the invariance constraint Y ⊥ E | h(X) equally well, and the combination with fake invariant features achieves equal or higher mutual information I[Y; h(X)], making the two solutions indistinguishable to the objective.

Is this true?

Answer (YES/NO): YES